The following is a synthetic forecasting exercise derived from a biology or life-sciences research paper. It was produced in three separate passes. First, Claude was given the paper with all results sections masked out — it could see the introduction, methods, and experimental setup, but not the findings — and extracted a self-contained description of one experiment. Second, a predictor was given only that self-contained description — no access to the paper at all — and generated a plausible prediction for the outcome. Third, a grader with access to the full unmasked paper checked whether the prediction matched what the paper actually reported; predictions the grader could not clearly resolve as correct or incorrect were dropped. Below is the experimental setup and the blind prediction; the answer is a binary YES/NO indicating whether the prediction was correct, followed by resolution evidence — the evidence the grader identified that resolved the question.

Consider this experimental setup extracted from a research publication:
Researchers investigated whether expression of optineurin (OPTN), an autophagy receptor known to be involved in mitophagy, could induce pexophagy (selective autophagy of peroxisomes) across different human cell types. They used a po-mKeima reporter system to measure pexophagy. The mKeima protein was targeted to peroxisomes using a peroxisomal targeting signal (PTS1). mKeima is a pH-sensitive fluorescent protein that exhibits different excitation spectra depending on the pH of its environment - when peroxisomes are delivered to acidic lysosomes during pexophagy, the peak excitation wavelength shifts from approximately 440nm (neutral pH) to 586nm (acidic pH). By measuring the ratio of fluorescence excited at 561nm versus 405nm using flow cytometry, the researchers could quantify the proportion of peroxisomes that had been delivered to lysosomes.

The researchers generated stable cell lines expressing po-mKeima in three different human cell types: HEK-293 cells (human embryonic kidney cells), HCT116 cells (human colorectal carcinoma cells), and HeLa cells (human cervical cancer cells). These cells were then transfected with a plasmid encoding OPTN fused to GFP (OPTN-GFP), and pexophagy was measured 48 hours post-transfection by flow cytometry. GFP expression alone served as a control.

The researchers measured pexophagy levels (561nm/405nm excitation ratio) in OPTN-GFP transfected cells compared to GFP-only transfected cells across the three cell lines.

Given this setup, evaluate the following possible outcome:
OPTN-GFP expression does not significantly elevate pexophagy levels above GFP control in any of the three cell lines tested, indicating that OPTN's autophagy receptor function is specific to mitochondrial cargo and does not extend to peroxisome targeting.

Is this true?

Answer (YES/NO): NO